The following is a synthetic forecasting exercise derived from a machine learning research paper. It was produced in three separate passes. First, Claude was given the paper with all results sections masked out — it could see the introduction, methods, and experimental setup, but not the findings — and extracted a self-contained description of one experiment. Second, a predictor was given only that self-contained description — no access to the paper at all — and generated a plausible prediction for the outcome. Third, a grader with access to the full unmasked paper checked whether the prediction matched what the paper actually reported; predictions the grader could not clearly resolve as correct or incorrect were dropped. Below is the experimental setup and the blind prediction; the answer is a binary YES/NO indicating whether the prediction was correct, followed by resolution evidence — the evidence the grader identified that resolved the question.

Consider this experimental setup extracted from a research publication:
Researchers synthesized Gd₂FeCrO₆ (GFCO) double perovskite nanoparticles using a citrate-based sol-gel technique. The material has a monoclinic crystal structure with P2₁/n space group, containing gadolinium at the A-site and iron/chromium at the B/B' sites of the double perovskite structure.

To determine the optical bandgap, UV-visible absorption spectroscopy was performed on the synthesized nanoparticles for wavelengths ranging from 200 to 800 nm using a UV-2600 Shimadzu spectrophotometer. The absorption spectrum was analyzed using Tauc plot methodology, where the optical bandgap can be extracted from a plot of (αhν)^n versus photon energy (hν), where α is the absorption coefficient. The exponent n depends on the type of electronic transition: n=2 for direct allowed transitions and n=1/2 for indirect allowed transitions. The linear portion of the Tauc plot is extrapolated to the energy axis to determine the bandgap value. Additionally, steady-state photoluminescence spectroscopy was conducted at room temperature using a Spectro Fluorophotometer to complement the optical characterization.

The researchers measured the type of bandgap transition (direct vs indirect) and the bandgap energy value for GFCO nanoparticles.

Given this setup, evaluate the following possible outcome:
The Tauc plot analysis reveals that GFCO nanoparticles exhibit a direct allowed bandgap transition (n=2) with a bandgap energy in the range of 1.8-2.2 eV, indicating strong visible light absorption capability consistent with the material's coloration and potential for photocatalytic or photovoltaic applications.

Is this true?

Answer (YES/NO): YES